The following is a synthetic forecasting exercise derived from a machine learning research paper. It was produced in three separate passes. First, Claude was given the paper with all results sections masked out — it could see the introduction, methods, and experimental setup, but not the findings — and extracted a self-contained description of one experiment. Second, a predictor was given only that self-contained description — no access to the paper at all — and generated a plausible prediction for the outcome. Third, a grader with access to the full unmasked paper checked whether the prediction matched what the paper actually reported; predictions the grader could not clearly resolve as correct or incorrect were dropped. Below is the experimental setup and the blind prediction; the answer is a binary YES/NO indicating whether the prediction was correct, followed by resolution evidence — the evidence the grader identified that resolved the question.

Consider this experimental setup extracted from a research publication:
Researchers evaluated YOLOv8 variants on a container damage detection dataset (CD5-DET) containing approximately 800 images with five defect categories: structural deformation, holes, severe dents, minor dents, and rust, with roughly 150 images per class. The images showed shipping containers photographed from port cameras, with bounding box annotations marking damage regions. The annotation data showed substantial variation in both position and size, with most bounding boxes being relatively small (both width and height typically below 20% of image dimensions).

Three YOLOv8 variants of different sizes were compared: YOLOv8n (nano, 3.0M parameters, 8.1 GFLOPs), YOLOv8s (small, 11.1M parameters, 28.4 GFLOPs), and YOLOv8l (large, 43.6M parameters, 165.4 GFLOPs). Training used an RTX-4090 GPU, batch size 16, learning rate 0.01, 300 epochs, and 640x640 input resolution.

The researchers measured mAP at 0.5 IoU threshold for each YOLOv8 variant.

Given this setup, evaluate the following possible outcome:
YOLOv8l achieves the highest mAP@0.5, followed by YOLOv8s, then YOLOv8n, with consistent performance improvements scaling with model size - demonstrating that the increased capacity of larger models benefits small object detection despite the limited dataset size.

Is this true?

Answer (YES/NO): NO